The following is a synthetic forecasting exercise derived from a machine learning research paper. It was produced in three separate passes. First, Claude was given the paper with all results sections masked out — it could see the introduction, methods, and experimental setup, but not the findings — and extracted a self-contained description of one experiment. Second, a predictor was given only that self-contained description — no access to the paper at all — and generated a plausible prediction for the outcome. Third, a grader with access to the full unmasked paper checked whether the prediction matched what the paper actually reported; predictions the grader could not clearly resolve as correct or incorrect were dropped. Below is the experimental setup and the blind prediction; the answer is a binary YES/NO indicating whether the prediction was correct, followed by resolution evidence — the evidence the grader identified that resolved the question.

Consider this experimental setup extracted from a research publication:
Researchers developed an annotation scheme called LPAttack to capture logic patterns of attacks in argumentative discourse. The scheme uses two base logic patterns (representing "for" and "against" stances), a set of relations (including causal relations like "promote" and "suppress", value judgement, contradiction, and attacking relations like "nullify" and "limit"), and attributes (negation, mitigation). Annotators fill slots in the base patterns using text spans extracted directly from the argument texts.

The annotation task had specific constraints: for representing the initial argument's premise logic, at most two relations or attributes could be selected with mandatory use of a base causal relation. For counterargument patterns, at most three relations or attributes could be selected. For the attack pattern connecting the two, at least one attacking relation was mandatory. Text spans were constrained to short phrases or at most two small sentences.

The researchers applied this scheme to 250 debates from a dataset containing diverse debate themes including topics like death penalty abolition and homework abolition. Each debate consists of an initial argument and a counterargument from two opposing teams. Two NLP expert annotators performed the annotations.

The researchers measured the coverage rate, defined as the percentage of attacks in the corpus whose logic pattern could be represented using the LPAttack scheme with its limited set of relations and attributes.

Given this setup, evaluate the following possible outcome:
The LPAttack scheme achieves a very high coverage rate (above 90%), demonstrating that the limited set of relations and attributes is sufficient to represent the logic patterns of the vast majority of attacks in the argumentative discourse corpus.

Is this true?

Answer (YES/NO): NO